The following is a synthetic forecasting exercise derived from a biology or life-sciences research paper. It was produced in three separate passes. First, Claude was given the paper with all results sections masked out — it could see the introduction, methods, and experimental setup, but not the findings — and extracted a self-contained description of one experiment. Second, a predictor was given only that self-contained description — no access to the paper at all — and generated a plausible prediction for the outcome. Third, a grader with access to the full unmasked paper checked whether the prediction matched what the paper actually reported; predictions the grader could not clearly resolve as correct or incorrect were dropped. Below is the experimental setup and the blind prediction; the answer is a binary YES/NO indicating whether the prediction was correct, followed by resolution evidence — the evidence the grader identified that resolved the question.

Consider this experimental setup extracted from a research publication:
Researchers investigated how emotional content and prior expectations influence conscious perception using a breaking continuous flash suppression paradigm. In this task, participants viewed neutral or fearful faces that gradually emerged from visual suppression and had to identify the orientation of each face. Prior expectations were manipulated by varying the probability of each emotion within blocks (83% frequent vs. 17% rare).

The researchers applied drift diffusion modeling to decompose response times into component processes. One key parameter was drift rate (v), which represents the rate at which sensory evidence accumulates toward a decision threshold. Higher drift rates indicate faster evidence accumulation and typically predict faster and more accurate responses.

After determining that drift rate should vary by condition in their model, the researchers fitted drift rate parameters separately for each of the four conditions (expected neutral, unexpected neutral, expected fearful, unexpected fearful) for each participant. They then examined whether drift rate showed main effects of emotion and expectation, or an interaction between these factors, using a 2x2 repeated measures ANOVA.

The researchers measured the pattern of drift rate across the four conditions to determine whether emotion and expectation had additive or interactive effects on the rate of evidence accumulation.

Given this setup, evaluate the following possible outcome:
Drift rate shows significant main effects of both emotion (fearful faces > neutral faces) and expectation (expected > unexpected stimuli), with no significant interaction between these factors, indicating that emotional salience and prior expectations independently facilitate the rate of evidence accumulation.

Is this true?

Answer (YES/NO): NO